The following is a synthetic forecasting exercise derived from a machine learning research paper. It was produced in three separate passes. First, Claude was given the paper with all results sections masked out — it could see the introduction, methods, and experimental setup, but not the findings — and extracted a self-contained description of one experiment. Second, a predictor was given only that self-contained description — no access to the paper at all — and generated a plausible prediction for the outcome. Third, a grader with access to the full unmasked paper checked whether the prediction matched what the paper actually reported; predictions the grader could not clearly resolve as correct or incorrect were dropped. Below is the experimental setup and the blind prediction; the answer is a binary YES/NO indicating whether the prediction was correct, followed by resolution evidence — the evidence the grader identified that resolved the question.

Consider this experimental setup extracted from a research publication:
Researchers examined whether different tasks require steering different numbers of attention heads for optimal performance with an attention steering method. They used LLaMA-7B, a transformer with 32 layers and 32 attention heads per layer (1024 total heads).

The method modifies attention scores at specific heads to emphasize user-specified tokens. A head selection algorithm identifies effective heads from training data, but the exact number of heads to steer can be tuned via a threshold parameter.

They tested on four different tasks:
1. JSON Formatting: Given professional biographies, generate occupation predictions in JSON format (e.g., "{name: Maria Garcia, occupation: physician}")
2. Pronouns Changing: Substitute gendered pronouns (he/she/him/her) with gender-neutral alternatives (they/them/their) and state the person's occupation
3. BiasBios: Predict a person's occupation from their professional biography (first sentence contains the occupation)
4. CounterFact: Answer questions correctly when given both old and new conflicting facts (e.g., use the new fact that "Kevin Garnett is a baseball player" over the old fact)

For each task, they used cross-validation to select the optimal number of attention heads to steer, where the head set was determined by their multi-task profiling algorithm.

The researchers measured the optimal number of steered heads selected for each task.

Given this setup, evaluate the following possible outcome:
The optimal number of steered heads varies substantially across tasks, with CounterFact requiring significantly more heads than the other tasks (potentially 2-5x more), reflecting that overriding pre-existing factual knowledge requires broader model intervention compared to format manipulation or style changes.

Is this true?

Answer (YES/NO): NO